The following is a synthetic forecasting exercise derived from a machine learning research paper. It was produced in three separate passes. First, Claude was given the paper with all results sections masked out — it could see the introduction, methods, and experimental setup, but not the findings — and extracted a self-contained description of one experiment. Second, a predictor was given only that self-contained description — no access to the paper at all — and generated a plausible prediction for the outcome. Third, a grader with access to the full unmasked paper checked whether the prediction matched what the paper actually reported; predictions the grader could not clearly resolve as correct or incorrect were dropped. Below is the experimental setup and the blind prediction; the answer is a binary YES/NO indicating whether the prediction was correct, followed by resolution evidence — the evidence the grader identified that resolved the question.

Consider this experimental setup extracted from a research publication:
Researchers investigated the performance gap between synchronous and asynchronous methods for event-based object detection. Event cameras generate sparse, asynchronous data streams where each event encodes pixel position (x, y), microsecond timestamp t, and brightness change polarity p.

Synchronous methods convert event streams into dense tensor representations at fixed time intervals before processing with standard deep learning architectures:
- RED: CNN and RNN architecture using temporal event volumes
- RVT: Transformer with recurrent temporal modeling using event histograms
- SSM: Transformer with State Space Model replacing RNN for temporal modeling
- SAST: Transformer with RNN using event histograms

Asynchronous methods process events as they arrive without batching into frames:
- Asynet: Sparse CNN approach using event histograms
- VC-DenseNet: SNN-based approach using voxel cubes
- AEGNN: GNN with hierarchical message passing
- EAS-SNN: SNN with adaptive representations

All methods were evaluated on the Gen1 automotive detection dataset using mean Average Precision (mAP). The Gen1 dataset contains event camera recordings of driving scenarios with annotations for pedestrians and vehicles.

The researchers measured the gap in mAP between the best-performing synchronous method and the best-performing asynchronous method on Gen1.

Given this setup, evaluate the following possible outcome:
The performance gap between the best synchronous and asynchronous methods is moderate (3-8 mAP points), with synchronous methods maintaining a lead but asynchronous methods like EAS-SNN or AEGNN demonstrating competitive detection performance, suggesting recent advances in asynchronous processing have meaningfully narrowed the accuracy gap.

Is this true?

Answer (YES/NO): NO